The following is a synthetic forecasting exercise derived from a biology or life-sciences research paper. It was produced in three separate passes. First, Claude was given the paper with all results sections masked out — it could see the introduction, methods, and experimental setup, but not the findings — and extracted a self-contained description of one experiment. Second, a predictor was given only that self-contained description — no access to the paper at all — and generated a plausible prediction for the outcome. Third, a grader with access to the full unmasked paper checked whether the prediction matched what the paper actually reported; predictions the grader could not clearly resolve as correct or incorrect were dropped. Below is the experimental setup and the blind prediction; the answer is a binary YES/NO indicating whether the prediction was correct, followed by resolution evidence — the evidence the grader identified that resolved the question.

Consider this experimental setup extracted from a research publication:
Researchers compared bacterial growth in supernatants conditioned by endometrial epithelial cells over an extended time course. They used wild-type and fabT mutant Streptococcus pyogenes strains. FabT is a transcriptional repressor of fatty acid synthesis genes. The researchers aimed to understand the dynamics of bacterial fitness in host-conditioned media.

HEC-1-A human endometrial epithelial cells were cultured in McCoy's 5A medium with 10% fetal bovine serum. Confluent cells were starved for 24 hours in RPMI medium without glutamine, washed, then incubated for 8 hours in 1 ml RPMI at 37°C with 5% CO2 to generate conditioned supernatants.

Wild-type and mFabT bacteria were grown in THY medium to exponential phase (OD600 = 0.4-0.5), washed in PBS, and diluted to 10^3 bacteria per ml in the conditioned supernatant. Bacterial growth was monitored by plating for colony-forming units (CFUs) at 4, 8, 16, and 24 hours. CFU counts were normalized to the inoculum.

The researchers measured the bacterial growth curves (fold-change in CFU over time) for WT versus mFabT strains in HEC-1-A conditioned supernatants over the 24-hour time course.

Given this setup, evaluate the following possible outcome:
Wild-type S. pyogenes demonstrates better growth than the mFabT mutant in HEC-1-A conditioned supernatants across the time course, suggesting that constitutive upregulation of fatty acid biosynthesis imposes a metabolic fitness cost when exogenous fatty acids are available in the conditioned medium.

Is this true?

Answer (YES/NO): YES